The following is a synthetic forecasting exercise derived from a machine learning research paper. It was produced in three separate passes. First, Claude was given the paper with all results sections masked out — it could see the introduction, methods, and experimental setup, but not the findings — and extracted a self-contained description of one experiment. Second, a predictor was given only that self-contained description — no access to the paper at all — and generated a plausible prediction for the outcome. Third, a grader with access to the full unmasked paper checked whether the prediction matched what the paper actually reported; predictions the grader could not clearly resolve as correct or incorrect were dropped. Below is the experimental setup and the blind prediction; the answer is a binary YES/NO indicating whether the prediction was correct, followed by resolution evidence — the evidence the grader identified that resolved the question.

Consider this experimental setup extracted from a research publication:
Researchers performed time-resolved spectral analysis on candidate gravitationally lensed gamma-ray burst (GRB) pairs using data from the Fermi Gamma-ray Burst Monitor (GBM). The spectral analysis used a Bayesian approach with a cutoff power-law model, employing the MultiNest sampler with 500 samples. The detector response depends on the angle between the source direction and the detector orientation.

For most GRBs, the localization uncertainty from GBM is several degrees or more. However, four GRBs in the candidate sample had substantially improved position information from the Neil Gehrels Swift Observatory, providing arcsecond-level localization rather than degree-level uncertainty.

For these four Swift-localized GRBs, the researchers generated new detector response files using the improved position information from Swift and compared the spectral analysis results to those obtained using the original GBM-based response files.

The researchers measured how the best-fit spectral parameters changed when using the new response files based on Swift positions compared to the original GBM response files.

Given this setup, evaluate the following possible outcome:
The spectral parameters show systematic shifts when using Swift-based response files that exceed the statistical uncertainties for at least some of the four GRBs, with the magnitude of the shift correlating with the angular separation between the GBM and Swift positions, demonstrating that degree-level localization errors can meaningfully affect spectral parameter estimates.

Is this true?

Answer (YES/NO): NO